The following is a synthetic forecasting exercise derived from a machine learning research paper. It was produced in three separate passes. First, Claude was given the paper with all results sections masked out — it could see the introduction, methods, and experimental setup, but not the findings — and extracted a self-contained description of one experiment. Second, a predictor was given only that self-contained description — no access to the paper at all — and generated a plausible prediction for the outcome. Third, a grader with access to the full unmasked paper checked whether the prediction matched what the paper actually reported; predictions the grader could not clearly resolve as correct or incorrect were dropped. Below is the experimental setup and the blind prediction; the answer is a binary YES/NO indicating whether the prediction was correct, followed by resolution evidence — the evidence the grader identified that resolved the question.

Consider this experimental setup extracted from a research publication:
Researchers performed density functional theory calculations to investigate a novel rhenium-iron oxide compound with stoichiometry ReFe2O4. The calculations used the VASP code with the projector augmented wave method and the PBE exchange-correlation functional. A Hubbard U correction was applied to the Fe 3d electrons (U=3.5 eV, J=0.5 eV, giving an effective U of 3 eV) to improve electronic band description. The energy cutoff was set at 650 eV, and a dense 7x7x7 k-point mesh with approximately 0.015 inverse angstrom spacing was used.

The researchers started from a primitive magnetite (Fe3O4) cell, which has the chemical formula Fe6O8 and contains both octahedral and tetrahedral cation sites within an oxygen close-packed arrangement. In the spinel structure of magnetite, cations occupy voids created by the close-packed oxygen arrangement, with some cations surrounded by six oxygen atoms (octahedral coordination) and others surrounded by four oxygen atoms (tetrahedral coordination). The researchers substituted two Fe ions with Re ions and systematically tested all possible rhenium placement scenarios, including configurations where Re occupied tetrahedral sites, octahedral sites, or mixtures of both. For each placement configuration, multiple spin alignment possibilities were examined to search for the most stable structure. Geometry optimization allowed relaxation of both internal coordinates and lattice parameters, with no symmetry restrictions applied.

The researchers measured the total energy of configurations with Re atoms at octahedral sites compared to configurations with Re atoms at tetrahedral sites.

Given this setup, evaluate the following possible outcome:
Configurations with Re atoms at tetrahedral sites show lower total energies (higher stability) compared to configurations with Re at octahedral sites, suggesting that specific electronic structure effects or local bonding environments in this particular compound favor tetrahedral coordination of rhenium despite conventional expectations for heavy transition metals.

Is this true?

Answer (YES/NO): NO